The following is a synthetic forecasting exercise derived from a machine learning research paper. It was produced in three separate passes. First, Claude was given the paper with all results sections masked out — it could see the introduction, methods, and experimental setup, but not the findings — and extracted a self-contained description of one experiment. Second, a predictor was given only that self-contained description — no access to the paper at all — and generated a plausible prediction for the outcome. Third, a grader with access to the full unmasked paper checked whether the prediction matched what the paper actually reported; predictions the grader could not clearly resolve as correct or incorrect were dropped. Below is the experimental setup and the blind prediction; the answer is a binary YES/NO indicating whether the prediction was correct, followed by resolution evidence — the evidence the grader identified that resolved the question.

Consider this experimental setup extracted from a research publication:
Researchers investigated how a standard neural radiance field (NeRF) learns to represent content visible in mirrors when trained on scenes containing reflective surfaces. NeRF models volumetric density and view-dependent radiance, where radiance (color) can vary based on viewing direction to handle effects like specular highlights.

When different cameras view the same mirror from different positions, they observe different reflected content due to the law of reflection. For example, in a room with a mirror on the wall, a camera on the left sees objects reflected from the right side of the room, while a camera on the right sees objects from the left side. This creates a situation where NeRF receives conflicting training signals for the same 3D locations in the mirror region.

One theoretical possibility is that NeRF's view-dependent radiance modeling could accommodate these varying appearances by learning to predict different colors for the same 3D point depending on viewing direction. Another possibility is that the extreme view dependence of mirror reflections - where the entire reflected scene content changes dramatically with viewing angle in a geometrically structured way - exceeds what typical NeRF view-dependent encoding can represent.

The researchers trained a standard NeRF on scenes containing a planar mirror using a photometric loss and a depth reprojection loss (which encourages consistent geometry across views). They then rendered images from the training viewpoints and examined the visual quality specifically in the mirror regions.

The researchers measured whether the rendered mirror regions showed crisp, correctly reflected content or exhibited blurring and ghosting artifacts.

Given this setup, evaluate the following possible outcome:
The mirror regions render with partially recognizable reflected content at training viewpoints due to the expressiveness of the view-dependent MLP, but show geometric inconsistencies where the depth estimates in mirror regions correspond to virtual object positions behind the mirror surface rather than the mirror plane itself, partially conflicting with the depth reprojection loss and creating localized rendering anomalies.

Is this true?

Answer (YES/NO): NO